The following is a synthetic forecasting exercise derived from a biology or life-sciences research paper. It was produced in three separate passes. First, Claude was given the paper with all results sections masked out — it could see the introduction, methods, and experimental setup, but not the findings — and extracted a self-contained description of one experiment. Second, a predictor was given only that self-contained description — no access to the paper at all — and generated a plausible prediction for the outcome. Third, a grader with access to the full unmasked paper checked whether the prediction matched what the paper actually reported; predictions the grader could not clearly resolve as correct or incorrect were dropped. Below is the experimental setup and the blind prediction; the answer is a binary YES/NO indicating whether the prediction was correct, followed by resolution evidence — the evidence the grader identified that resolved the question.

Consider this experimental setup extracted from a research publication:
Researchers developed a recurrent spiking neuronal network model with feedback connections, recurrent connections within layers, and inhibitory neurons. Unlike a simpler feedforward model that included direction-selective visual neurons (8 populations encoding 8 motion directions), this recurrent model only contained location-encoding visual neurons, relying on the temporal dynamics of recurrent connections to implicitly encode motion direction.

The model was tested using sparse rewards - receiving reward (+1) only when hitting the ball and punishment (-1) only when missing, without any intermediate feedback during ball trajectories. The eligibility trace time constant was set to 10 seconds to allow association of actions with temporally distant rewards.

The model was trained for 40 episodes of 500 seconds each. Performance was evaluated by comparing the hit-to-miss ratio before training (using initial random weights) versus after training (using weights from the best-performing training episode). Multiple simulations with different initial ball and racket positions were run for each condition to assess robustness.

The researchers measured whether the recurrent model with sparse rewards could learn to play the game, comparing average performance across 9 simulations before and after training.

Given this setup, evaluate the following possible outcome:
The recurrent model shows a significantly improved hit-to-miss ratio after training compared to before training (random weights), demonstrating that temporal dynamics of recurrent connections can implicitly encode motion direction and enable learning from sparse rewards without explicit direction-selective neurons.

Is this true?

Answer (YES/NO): YES